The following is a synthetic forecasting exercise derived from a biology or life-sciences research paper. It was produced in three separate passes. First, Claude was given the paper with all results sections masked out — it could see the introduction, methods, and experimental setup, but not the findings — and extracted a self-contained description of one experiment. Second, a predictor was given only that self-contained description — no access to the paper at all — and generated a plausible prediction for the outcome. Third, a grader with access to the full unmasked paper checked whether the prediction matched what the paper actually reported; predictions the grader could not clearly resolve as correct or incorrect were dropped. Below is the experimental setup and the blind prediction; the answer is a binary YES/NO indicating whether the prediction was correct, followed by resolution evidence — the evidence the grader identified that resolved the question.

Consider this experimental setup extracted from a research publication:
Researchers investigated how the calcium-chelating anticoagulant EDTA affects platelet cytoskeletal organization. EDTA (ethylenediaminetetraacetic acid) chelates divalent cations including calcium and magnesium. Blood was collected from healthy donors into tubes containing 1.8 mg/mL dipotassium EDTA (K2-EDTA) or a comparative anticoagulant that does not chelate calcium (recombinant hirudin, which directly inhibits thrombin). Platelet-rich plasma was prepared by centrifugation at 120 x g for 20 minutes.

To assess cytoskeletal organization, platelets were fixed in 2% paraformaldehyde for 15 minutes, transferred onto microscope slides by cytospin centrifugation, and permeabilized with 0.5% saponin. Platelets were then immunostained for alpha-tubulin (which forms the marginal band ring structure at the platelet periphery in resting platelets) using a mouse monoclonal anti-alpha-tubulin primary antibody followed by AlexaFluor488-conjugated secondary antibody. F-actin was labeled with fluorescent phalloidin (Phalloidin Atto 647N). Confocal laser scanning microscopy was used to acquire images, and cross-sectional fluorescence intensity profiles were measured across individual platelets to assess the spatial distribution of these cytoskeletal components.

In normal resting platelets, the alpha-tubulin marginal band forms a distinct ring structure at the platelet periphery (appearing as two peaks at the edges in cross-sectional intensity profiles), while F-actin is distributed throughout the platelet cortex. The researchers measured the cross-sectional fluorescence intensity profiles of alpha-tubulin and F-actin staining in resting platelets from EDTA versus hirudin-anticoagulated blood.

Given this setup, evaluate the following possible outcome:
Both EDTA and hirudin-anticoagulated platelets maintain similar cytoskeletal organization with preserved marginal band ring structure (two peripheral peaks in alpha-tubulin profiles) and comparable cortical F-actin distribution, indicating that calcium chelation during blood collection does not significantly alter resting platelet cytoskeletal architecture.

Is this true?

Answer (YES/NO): NO